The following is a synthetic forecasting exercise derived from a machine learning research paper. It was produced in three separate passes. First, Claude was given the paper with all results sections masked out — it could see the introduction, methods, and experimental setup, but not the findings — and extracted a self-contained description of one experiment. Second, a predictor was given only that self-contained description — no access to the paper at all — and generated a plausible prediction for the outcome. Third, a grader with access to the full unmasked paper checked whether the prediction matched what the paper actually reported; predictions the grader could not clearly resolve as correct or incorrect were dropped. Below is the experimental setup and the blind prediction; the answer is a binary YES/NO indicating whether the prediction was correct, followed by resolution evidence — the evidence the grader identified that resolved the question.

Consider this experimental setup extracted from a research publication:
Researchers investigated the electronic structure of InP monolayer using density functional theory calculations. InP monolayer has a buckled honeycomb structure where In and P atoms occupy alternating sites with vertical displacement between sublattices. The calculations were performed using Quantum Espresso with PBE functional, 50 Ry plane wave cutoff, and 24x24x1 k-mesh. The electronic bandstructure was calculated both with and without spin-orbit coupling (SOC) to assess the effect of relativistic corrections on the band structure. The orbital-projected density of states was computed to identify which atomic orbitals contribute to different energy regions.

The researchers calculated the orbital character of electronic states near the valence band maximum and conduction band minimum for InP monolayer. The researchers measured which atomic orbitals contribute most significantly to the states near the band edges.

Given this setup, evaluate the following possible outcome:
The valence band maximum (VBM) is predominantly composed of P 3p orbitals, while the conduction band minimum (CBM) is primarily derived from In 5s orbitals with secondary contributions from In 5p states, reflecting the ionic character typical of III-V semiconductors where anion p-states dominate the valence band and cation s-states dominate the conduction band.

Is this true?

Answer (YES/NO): NO